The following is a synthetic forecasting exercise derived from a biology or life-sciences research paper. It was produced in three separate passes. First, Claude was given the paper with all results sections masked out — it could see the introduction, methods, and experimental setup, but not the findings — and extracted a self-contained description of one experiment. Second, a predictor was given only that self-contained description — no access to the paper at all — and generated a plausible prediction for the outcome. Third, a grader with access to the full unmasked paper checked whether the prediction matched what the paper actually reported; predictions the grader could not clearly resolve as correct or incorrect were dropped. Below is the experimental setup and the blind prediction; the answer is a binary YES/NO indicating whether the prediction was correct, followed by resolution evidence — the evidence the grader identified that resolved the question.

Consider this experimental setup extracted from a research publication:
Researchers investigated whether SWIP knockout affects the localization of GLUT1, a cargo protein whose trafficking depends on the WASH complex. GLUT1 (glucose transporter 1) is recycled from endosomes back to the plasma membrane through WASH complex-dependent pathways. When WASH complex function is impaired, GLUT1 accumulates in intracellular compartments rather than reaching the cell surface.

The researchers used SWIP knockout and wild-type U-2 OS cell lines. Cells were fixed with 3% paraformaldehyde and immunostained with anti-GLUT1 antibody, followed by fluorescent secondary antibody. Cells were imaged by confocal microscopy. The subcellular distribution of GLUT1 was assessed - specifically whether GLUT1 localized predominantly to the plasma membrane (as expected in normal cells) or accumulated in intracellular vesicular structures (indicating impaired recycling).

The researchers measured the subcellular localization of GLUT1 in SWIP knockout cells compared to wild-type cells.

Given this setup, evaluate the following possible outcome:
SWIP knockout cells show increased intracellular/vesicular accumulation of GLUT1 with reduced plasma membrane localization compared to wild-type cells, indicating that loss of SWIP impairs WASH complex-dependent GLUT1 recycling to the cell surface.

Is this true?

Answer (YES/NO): YES